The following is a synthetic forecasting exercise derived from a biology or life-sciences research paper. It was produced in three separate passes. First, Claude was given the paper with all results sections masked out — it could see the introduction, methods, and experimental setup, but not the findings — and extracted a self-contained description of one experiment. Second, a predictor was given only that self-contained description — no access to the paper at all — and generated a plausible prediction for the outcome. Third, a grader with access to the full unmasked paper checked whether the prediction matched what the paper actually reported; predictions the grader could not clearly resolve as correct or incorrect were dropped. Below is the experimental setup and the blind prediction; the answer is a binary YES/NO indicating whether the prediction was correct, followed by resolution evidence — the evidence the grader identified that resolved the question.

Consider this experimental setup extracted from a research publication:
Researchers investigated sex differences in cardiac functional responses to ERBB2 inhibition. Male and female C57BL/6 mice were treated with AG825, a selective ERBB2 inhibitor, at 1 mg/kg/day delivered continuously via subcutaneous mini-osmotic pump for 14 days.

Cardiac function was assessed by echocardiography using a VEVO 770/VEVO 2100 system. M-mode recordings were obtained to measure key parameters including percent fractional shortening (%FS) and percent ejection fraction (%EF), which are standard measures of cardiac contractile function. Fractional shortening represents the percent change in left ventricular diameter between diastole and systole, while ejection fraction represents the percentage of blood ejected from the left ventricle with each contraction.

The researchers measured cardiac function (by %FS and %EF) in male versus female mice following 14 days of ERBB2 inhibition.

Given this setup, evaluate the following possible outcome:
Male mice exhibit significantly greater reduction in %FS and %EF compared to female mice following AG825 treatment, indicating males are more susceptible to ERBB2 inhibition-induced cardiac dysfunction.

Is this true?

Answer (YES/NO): YES